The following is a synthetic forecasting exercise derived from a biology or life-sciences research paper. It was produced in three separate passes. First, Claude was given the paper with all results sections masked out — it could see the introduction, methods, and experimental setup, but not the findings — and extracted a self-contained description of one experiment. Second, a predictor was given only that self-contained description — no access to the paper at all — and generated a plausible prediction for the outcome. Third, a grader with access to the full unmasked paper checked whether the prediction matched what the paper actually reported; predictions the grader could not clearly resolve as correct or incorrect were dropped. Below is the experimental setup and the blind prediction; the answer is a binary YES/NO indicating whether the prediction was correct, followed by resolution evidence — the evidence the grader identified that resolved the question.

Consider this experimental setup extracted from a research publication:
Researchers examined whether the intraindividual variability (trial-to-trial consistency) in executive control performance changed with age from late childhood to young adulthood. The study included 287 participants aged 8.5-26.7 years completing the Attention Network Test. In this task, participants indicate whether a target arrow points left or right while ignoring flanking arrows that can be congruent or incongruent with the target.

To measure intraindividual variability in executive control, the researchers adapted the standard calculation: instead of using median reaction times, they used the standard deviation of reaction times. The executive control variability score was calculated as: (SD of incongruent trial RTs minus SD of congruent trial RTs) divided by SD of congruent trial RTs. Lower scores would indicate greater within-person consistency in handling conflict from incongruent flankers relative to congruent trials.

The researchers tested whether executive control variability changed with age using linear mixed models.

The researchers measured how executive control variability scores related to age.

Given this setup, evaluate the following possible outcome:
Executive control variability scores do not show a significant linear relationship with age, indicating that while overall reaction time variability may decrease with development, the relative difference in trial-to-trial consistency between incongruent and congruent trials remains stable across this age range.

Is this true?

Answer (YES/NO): YES